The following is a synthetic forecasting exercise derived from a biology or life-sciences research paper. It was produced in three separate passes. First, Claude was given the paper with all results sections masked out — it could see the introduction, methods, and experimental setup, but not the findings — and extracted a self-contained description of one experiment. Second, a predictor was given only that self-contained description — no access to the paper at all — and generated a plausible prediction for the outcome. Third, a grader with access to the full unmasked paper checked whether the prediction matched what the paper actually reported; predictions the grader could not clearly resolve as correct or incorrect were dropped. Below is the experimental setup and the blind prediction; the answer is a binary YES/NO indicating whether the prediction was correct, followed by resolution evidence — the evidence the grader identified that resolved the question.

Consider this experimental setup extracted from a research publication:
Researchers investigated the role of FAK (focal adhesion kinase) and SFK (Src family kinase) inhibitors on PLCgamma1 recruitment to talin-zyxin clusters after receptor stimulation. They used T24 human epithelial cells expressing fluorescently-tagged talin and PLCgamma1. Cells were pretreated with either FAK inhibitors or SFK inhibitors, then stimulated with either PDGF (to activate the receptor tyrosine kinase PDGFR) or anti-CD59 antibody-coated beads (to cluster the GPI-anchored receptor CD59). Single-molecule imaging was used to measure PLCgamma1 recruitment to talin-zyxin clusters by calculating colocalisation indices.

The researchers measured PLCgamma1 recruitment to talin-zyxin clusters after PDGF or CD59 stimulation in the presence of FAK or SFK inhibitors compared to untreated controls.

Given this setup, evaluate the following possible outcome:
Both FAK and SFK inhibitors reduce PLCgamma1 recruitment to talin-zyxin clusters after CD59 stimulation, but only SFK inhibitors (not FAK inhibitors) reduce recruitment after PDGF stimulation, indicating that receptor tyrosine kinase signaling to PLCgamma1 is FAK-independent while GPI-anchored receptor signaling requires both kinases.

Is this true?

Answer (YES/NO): NO